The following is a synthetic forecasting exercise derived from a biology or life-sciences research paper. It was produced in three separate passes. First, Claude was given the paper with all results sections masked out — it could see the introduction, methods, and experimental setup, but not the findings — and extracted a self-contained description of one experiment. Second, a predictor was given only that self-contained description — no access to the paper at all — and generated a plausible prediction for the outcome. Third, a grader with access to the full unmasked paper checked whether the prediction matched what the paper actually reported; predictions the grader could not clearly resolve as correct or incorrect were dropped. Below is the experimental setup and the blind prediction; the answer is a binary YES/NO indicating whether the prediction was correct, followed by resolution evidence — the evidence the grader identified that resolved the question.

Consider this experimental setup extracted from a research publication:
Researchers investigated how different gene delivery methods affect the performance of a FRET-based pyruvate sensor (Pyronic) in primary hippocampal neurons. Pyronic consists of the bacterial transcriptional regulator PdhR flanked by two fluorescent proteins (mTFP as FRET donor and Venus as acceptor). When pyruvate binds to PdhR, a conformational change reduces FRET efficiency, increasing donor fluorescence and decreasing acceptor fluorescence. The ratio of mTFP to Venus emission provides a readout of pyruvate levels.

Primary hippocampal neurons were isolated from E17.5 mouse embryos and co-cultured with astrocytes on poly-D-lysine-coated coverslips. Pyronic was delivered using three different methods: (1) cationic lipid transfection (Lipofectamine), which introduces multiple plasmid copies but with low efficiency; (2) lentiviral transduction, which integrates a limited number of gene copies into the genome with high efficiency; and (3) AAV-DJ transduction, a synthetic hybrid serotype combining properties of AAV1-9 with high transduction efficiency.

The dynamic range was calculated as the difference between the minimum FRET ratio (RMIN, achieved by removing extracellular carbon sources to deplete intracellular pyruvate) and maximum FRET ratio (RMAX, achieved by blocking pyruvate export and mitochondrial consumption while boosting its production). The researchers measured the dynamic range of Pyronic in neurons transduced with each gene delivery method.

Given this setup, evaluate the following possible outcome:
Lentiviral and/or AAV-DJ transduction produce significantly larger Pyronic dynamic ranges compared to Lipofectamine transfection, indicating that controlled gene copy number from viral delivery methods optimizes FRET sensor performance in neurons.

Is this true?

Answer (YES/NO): NO